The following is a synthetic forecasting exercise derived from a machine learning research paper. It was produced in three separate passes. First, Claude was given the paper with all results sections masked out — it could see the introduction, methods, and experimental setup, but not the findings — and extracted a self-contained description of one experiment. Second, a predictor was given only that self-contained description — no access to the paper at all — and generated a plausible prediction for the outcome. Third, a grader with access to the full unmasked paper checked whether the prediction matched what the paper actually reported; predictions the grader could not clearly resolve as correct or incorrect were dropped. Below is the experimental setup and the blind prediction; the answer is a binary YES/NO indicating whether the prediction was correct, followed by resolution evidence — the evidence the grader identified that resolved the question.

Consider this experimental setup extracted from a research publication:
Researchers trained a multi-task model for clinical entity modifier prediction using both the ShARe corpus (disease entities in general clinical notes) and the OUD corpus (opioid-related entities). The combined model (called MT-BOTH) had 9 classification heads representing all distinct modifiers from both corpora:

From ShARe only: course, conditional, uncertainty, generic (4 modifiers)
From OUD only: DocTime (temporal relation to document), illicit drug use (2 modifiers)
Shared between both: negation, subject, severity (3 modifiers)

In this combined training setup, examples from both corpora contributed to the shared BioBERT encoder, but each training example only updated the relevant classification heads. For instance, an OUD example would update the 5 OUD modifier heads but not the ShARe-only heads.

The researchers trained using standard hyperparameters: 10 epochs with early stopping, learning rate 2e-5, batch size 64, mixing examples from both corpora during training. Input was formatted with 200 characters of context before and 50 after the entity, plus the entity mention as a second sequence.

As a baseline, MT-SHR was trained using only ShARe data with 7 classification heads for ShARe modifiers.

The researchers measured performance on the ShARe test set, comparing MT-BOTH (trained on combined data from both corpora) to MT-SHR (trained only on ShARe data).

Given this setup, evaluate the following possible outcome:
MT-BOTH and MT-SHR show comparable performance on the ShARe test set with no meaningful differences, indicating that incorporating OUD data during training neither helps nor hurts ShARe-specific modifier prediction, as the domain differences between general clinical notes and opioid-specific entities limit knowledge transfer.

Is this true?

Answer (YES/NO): NO